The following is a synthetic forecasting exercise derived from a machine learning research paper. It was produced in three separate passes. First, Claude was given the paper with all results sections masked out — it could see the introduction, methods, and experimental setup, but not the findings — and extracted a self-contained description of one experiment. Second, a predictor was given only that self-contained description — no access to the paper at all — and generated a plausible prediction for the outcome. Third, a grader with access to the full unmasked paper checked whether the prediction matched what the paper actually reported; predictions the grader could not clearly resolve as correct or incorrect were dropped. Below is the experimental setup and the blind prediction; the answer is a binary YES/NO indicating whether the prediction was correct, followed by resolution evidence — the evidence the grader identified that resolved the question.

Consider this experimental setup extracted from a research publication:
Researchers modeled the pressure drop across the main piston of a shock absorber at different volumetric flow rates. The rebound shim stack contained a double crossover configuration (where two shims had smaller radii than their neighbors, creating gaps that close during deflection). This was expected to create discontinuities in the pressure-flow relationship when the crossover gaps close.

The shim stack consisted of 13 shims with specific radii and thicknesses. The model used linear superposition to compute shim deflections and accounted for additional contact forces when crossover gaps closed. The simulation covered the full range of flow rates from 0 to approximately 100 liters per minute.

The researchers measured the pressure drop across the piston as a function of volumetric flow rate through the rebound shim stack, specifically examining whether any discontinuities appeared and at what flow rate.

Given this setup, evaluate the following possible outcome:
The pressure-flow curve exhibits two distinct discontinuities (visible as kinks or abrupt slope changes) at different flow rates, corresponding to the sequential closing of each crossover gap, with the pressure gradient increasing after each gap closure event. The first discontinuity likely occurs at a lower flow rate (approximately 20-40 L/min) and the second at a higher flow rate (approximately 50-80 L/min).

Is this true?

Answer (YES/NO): NO